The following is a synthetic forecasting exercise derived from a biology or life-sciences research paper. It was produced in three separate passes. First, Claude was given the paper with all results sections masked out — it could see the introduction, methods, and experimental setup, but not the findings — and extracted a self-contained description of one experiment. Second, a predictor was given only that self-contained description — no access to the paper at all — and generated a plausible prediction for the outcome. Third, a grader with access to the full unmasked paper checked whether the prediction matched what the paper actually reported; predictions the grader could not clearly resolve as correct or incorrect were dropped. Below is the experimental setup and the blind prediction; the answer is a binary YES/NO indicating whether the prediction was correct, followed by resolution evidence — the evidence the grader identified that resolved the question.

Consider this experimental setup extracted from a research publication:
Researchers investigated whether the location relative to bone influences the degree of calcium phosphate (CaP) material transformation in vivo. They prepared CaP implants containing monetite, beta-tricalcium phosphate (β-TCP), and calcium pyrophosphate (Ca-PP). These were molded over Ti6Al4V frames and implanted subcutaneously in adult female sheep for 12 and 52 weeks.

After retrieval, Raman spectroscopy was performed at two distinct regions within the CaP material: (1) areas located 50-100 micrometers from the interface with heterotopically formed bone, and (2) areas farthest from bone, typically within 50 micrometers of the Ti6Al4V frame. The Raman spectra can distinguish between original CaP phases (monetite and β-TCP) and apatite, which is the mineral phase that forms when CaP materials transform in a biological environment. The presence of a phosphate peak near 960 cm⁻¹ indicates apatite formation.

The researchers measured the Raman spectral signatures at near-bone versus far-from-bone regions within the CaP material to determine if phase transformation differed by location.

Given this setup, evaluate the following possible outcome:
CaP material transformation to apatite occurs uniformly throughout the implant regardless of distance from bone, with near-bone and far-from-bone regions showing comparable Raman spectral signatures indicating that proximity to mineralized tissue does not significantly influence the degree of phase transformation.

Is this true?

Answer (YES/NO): NO